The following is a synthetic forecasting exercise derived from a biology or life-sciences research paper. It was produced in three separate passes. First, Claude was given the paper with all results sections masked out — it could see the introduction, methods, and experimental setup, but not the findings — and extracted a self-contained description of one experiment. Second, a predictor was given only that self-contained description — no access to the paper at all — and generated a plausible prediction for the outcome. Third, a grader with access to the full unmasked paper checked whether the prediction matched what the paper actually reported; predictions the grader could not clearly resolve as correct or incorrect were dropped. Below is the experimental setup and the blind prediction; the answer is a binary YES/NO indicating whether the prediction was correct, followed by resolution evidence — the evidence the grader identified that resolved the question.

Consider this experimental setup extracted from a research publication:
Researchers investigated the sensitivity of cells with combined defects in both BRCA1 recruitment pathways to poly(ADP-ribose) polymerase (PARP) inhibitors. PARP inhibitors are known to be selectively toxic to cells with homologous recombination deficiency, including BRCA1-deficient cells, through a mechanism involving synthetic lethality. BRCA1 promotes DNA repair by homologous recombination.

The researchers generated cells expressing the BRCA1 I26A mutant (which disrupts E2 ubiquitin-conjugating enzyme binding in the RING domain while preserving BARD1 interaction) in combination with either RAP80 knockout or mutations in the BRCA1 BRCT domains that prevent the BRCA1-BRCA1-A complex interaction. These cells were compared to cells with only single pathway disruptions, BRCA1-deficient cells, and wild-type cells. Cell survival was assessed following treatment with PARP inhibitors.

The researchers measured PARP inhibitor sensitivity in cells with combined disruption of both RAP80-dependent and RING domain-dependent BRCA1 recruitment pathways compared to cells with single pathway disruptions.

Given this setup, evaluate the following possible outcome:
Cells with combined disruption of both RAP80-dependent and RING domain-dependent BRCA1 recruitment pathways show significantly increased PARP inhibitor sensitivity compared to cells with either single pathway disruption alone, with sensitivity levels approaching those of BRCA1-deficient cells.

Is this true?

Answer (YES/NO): YES